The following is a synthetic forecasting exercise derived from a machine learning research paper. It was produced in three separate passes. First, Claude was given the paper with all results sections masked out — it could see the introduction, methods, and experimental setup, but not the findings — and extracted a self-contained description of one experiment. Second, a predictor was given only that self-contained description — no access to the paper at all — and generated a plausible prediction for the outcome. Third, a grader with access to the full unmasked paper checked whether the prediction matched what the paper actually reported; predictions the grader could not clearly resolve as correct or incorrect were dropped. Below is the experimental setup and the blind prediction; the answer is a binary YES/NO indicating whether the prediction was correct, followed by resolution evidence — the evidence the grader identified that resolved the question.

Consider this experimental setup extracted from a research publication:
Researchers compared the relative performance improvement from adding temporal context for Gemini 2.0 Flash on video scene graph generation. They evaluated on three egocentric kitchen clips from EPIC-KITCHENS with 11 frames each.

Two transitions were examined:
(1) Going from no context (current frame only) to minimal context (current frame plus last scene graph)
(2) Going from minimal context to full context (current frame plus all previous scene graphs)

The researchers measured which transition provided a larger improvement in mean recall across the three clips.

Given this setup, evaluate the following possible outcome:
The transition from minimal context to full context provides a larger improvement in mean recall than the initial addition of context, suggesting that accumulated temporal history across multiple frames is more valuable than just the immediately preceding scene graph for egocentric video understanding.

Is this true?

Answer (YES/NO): YES